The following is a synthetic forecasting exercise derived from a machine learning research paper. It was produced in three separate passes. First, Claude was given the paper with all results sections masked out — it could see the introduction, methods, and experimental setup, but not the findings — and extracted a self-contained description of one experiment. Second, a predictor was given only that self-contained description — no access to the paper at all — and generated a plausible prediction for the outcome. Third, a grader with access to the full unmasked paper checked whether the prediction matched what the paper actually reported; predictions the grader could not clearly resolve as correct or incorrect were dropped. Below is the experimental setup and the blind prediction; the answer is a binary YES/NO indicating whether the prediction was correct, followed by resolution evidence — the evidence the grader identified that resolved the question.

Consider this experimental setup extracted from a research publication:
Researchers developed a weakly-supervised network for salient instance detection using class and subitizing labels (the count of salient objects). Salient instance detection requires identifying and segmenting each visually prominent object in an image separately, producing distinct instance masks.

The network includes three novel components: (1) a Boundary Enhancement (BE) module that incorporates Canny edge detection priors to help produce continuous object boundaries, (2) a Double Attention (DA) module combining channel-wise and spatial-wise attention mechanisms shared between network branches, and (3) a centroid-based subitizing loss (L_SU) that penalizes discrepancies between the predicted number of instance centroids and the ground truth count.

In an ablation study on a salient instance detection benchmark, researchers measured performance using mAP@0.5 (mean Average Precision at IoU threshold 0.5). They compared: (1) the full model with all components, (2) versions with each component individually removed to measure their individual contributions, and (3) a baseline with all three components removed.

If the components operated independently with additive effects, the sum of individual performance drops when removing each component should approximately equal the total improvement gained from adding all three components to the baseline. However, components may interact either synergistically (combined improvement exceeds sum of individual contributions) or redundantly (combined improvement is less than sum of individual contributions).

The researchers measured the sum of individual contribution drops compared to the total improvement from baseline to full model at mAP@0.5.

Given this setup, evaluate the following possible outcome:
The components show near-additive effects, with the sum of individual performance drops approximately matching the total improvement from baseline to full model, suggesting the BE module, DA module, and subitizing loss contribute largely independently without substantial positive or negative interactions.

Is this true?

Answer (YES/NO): NO